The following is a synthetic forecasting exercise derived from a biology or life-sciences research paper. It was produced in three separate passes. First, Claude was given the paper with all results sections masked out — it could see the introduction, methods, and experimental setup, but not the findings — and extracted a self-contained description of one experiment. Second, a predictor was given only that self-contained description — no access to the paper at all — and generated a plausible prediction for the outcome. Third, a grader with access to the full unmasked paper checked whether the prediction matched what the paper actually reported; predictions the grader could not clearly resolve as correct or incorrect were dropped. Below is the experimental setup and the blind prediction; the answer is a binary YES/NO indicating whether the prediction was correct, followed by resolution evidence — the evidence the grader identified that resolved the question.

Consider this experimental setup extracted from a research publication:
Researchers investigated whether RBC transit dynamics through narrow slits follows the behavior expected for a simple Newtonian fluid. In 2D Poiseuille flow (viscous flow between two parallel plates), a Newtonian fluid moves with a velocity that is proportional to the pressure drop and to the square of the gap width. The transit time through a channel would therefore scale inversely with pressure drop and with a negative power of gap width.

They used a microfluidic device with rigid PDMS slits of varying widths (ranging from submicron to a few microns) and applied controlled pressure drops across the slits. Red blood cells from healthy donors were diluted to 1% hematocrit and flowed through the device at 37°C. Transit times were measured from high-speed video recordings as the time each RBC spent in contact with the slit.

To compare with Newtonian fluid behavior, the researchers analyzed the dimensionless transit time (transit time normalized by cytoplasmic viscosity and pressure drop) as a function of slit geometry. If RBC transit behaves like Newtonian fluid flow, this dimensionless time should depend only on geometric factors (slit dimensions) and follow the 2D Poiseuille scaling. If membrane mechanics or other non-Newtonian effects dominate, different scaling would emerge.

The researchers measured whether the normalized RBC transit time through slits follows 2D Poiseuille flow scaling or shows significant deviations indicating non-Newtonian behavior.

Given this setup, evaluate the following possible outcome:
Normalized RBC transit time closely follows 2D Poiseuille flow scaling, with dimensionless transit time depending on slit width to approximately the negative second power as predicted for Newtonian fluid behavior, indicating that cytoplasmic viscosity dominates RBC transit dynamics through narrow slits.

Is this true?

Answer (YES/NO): NO